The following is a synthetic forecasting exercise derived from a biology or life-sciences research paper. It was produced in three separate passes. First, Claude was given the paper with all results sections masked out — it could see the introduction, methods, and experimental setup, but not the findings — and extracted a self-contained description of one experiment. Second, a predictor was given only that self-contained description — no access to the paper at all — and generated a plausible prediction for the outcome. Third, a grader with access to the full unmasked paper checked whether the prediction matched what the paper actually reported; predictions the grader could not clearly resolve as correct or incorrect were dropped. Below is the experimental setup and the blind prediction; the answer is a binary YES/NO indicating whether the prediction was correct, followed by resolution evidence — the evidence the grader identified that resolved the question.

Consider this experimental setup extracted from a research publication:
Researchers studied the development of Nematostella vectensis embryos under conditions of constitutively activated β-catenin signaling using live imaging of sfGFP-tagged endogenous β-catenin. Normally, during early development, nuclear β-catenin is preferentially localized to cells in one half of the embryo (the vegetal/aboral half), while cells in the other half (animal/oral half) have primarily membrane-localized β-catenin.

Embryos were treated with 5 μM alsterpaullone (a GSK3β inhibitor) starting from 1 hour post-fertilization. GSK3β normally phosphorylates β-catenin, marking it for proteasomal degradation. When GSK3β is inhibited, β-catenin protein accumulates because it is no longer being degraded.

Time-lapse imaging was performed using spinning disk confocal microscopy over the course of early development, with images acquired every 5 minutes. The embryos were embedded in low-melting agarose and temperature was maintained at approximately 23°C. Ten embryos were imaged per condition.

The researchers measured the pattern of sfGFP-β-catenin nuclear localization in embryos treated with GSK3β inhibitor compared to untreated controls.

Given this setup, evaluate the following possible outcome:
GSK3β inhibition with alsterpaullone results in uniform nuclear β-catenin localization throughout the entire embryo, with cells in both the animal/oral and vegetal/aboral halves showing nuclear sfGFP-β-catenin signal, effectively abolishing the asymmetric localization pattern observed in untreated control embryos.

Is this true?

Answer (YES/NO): YES